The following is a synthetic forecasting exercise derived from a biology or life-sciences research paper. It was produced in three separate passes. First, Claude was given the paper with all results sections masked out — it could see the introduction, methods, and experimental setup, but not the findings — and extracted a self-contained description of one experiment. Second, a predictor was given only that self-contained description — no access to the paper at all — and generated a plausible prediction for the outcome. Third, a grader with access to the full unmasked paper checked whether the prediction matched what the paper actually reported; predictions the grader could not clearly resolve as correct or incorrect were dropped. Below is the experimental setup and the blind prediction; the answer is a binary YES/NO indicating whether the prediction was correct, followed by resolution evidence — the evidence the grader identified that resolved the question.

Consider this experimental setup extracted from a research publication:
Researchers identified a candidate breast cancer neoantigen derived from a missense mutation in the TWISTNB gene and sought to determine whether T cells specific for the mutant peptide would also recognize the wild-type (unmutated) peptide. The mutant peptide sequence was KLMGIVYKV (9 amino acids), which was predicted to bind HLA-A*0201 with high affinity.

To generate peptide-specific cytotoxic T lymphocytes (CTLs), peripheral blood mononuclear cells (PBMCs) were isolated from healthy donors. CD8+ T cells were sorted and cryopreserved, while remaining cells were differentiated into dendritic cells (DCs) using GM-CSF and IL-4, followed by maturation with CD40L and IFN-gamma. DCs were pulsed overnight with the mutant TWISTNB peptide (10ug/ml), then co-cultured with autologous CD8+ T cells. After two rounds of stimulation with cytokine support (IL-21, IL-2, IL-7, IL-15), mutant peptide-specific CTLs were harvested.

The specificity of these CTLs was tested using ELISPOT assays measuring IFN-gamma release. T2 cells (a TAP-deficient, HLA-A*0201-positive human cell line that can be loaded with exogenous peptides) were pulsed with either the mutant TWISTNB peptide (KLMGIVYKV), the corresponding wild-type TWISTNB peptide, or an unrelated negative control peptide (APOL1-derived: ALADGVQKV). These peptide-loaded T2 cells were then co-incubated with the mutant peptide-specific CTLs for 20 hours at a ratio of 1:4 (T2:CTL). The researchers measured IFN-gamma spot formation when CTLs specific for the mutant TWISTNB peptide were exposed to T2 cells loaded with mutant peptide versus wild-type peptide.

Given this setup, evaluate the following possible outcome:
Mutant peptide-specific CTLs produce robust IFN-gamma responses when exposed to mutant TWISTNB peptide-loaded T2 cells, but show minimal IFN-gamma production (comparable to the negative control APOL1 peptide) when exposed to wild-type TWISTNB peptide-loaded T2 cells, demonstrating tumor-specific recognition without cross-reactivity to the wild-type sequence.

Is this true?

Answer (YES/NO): YES